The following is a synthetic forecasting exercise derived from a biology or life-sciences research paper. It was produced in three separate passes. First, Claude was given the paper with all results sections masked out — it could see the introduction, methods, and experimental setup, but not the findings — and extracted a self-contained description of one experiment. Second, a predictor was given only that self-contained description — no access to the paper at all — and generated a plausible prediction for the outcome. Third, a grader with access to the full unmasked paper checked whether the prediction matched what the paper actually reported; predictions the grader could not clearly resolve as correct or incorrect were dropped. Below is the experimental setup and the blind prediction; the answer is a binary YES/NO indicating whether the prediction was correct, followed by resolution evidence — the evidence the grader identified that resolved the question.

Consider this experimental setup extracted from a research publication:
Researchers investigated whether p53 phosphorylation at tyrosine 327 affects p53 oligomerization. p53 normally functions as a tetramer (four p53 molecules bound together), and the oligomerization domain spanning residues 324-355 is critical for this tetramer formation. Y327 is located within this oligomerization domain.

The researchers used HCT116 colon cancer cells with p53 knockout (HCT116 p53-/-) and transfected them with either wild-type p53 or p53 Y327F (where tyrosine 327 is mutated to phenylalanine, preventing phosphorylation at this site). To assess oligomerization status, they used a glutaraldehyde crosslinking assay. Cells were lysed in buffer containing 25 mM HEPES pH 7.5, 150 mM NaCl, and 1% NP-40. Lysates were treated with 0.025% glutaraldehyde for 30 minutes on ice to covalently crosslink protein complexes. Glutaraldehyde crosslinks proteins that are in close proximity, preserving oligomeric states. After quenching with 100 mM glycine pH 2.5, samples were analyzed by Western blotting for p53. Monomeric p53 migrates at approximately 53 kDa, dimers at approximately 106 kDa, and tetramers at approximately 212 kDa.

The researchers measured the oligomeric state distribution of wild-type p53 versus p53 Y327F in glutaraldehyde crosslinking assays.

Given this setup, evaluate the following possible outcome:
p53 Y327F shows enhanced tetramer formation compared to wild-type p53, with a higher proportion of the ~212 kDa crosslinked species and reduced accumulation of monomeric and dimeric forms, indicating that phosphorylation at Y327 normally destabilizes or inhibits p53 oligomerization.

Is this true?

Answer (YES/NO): NO